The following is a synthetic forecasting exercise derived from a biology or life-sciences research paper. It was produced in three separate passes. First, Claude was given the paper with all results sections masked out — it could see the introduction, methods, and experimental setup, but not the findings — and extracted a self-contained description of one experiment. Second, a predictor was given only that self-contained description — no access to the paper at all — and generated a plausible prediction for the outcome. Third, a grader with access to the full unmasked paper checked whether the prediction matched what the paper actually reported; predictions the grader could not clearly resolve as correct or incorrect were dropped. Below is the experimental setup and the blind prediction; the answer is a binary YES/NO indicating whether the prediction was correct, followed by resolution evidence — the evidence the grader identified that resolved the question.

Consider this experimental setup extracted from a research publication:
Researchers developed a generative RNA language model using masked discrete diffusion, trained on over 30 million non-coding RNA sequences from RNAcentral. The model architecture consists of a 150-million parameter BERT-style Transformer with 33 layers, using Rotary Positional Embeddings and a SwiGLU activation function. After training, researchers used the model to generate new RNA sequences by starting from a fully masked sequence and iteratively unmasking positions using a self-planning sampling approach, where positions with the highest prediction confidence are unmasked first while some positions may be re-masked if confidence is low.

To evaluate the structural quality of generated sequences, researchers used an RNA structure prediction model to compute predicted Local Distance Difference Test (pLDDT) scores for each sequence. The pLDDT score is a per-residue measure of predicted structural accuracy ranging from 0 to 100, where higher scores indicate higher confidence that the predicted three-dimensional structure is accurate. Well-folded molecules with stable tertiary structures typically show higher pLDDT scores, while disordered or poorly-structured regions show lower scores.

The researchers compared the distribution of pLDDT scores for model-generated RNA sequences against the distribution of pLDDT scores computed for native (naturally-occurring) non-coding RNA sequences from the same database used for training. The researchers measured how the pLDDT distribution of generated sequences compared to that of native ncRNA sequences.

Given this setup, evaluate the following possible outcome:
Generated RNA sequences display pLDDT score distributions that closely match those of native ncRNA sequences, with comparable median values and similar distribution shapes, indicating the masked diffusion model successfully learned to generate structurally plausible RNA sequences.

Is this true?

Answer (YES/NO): NO